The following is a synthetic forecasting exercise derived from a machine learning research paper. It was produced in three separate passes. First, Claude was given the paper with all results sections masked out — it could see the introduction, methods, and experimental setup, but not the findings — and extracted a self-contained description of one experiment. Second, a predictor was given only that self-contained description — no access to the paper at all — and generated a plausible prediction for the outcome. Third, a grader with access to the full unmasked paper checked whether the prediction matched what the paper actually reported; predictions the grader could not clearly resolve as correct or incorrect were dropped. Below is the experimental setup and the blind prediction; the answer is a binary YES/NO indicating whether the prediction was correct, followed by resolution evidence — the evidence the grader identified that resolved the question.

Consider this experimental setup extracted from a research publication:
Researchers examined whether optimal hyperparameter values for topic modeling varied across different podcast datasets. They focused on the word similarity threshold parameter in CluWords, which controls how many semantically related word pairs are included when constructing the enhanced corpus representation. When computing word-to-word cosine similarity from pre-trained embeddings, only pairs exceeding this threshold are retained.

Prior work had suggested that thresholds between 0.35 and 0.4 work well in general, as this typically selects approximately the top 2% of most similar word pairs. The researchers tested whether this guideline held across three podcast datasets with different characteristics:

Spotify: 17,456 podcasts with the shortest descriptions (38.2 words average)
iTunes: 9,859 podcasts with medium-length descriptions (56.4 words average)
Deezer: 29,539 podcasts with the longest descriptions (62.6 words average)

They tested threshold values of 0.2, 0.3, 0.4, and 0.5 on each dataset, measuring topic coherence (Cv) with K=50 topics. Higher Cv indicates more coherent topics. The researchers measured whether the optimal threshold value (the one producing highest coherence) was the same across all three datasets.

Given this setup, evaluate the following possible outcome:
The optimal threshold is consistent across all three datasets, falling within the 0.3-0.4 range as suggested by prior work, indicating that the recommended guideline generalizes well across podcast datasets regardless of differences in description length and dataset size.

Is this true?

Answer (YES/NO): NO